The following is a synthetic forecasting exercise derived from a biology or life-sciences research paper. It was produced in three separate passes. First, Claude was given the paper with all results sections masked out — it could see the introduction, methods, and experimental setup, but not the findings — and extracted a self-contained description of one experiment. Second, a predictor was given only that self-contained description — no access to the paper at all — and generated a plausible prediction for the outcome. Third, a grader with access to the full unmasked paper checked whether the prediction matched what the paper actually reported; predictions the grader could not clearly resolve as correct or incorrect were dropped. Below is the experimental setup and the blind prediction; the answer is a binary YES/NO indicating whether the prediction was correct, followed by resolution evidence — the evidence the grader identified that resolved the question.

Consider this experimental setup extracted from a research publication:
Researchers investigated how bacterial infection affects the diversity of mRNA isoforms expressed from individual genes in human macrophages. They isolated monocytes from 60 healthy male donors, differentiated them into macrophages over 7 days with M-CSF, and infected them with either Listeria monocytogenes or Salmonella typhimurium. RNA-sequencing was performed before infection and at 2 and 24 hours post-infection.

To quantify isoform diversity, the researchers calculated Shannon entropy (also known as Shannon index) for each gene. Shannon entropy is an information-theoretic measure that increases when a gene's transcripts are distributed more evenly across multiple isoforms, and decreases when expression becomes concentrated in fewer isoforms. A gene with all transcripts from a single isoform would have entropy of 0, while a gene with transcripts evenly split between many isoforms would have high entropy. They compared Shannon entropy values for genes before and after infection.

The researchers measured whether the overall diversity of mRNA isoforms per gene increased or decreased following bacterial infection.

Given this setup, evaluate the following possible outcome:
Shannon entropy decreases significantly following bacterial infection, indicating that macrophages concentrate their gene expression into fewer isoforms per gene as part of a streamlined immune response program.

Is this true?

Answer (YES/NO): NO